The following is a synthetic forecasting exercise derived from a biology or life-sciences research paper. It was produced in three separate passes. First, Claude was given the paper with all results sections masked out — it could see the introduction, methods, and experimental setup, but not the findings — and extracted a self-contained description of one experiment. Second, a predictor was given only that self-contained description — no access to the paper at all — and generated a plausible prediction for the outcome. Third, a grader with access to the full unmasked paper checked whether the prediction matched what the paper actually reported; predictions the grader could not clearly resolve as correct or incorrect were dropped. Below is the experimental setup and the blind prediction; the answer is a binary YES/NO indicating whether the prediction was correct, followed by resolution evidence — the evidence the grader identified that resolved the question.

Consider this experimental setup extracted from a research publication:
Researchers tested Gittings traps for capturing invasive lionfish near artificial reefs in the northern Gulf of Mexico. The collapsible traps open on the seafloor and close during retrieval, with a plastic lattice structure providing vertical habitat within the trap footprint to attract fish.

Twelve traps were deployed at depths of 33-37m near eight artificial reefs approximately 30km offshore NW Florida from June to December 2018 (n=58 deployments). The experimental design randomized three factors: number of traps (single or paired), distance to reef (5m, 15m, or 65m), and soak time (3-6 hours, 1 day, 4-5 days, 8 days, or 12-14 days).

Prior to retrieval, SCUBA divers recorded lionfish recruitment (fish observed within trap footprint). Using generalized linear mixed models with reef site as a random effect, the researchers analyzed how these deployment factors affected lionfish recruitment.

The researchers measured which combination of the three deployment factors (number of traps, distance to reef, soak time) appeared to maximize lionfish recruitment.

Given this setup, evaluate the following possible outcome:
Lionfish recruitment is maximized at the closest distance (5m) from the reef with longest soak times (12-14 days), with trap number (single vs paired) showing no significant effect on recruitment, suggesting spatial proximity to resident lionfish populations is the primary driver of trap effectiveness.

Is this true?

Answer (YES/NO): NO